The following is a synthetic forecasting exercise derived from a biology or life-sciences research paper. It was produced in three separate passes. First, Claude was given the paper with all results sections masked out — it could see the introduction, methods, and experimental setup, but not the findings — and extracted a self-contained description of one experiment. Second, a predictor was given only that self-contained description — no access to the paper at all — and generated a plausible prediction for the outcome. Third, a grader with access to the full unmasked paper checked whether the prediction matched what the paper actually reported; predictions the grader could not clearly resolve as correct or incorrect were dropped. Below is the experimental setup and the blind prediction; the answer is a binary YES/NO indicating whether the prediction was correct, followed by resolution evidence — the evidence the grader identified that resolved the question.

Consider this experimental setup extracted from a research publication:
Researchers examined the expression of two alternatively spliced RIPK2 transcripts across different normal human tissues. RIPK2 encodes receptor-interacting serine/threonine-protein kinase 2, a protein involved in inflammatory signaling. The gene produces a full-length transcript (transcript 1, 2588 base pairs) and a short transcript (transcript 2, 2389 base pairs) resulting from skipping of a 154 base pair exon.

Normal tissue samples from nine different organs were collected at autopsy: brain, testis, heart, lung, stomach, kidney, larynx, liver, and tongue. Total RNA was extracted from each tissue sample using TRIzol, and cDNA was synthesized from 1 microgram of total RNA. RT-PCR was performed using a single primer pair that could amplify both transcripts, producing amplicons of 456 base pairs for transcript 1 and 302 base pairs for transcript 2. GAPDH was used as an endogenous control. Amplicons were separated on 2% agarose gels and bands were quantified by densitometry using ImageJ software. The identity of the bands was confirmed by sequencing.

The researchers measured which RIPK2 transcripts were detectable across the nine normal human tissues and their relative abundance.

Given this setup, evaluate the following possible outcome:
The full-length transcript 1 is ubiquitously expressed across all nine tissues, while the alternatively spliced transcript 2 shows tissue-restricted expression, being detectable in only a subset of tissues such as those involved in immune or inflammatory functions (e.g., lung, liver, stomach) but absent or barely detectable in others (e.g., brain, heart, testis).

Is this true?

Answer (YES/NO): NO